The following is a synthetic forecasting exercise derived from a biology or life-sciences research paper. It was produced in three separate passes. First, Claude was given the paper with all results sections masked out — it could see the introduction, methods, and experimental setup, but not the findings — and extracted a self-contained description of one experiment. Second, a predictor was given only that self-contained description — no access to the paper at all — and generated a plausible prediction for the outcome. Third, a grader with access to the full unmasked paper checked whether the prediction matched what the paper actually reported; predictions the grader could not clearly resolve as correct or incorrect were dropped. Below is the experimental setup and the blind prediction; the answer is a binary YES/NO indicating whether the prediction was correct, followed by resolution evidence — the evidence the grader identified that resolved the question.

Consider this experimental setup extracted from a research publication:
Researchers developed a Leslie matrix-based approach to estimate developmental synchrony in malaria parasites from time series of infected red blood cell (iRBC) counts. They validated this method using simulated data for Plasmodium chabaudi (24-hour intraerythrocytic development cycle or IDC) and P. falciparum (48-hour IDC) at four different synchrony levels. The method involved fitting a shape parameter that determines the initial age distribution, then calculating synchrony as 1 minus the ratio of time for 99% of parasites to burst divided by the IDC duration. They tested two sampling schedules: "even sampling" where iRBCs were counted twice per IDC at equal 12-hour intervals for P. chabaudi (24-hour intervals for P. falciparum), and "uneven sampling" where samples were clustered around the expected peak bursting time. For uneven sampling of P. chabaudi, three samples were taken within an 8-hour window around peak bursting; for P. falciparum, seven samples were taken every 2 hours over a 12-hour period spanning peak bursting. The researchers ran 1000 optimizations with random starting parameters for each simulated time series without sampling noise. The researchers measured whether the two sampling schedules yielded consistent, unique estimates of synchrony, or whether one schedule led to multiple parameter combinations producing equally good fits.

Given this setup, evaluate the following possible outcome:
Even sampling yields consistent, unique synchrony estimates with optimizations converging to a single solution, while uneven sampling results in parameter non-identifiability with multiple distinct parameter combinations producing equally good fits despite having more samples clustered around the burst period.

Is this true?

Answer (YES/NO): NO